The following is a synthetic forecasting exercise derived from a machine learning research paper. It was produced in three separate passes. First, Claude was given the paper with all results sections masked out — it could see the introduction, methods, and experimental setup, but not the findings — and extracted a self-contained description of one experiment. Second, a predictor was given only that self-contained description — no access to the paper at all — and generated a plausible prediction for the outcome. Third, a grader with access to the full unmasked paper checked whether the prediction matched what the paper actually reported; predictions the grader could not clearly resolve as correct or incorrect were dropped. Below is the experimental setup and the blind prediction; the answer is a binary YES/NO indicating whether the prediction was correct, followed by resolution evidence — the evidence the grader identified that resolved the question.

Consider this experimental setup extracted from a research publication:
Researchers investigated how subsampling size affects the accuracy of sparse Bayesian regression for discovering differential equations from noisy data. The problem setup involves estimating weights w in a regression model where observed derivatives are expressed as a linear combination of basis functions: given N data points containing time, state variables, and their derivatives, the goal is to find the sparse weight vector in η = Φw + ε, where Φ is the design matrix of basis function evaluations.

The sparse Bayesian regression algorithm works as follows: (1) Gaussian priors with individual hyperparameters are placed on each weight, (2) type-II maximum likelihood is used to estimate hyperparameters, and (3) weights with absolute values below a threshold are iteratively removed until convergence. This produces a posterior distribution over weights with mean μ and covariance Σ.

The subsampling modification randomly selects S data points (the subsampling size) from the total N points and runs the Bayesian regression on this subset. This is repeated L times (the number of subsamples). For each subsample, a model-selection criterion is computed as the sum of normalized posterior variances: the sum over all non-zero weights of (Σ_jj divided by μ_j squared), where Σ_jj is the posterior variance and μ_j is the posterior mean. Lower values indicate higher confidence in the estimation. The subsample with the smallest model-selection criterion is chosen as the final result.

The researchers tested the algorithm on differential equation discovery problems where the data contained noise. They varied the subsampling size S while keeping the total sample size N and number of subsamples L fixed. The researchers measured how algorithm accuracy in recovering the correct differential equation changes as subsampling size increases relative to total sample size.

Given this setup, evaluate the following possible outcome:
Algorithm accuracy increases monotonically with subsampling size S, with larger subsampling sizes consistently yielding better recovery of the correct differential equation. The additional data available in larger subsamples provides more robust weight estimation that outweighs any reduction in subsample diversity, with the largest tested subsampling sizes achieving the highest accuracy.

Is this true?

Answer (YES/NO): NO